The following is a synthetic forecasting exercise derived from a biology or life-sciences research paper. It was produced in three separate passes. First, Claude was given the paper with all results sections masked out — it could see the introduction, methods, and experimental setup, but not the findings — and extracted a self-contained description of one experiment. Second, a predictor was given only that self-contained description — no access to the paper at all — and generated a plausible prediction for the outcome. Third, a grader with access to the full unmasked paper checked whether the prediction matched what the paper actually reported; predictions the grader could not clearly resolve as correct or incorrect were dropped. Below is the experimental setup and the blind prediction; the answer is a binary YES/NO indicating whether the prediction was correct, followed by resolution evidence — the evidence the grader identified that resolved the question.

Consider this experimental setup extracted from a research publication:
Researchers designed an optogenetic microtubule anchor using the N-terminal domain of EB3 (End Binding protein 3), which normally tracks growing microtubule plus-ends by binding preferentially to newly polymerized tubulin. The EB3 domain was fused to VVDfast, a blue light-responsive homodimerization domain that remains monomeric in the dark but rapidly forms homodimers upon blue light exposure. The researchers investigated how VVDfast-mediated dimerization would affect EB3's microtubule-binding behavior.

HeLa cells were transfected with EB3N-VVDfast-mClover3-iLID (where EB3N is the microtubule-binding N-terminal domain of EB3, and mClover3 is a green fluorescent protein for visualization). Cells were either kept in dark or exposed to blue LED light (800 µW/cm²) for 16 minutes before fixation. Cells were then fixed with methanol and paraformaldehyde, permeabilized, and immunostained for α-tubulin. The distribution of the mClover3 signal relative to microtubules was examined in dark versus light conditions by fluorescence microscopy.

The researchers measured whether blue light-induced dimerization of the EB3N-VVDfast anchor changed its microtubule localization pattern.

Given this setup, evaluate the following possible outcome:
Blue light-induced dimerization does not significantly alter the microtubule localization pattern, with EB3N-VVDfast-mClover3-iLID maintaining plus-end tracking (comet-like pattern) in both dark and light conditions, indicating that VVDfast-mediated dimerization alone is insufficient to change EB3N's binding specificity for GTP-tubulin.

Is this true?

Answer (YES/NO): NO